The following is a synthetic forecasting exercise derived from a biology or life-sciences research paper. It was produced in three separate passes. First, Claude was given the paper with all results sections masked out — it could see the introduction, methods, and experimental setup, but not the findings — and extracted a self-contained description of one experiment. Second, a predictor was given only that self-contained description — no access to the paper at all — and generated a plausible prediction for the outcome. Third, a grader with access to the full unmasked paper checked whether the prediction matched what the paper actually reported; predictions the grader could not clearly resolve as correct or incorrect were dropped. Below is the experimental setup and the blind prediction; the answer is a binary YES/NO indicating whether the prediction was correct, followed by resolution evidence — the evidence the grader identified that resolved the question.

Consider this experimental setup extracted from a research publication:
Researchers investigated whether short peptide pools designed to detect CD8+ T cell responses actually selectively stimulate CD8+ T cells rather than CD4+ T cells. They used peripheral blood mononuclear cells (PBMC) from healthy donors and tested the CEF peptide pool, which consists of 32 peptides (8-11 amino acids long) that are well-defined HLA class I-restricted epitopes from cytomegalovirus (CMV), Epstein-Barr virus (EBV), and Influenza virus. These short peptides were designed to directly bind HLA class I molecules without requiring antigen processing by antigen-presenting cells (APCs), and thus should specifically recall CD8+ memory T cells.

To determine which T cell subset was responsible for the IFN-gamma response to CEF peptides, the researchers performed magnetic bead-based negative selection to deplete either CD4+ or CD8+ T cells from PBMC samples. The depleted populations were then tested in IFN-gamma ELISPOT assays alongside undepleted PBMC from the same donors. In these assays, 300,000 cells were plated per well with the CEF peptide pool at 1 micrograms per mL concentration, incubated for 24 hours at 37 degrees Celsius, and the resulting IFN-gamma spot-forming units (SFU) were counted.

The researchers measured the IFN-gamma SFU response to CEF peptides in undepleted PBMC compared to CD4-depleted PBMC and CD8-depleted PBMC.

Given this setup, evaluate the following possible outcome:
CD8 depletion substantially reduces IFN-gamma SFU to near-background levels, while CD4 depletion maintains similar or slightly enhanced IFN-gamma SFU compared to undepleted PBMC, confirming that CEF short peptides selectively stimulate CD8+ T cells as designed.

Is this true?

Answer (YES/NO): YES